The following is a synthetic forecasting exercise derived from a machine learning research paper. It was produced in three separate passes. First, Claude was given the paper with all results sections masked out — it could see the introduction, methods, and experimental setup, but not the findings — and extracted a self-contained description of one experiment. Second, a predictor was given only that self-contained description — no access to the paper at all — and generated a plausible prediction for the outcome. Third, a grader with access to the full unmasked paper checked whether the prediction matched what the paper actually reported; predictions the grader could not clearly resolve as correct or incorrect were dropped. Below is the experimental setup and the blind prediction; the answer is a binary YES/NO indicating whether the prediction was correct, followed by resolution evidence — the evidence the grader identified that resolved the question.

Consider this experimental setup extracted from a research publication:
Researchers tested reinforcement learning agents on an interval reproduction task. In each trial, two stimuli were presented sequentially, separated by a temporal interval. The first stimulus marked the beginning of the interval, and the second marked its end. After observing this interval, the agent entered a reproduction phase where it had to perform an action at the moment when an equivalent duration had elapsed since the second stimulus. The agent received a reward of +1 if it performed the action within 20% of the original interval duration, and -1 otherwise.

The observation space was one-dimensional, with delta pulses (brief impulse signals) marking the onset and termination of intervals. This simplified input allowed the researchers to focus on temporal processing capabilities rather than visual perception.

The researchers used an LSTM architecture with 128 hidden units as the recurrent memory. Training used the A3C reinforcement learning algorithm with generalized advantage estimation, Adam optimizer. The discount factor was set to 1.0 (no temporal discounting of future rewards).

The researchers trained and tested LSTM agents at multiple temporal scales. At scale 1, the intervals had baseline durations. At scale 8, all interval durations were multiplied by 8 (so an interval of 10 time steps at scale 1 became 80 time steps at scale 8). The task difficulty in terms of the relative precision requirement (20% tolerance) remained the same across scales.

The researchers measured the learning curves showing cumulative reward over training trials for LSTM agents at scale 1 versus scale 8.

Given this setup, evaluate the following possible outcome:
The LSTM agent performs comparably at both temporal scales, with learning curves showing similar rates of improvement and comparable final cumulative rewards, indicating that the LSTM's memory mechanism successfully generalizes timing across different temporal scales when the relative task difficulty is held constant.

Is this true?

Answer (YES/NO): NO